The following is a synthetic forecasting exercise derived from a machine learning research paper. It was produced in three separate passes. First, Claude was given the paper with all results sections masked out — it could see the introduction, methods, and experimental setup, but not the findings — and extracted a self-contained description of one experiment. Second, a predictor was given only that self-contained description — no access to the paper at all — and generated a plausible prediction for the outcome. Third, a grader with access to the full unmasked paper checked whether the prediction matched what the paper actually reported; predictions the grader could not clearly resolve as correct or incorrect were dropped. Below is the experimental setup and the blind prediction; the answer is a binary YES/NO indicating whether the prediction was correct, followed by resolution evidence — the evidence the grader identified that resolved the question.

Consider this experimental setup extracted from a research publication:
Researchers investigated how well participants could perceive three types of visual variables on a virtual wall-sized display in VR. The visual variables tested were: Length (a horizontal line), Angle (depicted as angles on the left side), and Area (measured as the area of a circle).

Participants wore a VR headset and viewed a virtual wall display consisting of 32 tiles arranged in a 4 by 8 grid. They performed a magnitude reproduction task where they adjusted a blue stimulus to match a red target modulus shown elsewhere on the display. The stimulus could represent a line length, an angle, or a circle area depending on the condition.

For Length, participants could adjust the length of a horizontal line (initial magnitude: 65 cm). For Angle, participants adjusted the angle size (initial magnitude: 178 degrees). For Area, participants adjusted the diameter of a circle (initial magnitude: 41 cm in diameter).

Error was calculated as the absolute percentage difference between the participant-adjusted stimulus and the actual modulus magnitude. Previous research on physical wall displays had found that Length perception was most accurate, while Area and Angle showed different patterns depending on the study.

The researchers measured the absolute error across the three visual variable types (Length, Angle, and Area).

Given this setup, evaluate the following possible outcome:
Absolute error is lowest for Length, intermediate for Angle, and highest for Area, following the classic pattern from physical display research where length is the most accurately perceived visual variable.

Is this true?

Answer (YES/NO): NO